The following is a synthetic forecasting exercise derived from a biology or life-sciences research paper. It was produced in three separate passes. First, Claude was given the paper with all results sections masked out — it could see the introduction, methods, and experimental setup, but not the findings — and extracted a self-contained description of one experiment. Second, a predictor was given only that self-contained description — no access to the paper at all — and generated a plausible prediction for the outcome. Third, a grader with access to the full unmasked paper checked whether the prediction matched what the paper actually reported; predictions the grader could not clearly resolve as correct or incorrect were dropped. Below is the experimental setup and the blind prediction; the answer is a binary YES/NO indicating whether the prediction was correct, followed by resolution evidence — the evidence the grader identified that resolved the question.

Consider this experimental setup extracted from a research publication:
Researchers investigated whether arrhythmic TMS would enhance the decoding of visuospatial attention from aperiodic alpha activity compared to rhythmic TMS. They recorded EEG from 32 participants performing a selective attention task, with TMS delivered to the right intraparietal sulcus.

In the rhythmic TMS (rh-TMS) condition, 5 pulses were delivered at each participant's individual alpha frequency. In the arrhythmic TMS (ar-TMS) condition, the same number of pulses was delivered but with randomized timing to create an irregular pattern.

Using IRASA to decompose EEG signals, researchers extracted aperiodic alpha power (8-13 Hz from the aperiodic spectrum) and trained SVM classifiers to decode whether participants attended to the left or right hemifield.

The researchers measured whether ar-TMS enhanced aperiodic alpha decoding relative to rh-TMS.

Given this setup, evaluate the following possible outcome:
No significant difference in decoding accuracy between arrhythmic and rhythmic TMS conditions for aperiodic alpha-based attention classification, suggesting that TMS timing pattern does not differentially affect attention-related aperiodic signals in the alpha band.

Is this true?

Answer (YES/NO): NO